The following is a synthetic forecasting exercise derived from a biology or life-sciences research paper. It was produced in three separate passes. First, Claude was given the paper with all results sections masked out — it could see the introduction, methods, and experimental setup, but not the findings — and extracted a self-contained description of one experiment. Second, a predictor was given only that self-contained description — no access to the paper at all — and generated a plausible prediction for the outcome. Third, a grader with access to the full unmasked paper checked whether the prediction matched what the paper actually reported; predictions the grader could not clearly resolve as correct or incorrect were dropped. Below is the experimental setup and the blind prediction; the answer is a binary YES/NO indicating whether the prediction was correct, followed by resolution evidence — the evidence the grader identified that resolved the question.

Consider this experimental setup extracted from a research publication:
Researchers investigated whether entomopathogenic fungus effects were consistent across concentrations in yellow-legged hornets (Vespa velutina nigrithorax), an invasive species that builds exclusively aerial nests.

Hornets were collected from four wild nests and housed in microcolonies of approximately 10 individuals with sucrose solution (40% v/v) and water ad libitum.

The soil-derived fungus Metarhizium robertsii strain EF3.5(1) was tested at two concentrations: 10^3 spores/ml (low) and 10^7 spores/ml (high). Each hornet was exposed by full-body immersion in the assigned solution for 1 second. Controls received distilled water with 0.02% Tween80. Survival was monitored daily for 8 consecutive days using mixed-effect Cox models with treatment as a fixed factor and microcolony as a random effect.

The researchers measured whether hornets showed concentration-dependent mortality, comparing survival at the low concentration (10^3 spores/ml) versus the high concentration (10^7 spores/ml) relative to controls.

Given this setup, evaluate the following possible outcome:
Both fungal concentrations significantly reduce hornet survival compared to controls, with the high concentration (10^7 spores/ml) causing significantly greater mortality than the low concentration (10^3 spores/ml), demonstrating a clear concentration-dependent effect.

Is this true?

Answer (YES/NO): YES